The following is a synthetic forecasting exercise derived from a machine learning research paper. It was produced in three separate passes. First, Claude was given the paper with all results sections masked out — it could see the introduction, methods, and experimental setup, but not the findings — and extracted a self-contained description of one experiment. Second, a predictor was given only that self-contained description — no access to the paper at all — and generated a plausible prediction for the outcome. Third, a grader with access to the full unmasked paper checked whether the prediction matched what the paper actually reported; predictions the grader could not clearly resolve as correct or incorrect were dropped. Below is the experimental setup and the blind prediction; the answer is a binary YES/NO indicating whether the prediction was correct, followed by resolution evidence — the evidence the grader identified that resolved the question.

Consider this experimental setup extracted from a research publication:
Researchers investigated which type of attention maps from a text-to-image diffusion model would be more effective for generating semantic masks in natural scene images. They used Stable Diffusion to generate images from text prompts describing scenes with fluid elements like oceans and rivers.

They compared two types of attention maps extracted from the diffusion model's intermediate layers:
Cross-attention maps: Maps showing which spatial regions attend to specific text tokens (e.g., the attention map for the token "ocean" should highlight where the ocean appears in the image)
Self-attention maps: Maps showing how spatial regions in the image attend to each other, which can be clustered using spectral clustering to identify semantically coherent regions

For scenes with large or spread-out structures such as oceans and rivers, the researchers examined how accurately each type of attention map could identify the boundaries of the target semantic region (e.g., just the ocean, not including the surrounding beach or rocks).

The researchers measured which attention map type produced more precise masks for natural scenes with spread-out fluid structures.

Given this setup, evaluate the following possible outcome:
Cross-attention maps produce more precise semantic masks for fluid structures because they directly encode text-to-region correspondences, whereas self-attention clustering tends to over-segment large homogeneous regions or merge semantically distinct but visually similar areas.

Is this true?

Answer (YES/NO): NO